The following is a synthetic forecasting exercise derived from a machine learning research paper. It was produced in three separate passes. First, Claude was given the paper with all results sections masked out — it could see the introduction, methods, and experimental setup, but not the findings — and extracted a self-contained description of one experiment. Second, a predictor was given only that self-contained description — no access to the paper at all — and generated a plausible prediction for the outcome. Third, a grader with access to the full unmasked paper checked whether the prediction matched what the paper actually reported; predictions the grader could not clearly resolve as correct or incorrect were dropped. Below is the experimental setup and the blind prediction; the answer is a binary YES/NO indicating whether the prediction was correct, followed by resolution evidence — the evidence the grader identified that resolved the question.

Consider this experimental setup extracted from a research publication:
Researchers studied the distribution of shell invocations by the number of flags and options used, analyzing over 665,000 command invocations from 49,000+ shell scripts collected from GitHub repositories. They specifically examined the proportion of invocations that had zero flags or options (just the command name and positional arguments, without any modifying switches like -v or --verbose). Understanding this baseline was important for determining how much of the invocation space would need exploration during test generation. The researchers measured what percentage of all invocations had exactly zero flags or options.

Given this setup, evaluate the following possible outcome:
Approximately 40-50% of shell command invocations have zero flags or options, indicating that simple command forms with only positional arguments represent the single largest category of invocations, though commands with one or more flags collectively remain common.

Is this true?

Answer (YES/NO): NO